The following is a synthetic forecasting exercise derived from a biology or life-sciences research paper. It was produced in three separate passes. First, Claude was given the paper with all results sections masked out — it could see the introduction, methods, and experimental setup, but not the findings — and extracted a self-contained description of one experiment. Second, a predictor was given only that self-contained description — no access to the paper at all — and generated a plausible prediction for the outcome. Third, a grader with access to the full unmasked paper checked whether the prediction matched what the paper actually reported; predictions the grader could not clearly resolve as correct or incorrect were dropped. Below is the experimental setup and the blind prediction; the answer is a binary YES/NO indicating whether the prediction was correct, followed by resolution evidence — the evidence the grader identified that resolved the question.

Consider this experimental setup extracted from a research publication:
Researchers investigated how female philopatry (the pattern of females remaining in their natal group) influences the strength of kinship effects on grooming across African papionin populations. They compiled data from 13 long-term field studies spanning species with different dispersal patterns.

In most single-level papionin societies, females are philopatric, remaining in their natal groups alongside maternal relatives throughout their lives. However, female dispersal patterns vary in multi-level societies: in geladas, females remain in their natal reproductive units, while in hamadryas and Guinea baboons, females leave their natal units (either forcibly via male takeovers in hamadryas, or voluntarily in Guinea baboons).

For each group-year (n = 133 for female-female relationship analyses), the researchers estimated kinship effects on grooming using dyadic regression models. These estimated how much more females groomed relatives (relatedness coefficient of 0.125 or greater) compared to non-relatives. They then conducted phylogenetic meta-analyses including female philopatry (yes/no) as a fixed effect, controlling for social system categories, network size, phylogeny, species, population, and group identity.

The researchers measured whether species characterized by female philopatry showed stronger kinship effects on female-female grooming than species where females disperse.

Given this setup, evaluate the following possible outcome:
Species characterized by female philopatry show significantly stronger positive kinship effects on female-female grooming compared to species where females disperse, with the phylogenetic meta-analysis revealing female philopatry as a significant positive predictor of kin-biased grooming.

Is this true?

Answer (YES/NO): YES